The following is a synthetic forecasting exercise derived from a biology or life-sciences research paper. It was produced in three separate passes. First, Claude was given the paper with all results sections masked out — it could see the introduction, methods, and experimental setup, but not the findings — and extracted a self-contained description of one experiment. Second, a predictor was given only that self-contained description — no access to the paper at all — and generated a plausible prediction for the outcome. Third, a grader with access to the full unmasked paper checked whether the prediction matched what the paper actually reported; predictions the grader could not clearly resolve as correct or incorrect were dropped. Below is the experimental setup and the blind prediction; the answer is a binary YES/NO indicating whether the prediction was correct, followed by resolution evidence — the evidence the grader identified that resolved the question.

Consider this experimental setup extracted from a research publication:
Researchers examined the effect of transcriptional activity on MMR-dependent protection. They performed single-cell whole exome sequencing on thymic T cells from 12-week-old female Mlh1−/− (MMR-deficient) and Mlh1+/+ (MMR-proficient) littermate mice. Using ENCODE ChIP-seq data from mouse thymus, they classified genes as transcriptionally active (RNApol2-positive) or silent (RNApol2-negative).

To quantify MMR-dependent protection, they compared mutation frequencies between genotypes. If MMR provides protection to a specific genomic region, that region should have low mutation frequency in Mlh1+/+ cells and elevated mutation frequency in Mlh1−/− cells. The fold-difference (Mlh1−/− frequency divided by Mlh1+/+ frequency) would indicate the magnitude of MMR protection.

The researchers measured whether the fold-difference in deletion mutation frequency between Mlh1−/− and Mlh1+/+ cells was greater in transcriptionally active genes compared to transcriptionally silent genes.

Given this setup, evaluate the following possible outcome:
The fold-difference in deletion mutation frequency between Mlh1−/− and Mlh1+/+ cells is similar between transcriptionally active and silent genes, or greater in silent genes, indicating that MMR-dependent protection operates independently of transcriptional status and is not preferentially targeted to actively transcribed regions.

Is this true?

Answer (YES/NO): NO